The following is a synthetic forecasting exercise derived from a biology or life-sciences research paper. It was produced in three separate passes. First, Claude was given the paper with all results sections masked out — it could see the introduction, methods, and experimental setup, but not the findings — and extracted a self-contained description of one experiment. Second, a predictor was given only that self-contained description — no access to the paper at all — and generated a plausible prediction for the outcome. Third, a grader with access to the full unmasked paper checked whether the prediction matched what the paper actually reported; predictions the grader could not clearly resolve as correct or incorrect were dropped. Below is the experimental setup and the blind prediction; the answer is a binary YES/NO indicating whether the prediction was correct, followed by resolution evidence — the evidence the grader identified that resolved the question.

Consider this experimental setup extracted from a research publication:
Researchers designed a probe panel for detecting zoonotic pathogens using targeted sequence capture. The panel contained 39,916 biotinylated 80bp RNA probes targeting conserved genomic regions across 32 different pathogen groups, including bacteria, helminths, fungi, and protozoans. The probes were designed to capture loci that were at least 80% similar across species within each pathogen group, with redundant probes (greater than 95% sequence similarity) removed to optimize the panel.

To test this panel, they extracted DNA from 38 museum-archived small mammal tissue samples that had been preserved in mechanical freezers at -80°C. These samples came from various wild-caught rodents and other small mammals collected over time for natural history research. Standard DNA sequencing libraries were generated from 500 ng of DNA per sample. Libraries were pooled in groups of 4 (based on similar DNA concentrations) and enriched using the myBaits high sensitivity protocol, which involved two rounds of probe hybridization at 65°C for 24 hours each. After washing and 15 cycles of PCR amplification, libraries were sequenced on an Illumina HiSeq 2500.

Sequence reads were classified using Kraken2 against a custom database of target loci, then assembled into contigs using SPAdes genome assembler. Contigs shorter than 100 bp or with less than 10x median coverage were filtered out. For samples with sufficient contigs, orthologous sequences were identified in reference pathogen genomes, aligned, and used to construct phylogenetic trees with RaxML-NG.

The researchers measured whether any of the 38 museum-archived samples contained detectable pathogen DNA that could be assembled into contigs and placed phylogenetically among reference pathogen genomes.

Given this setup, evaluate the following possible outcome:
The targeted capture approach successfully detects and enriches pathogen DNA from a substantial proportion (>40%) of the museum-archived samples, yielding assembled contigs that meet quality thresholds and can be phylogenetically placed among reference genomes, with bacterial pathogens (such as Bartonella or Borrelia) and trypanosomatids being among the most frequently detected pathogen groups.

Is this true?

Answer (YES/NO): NO